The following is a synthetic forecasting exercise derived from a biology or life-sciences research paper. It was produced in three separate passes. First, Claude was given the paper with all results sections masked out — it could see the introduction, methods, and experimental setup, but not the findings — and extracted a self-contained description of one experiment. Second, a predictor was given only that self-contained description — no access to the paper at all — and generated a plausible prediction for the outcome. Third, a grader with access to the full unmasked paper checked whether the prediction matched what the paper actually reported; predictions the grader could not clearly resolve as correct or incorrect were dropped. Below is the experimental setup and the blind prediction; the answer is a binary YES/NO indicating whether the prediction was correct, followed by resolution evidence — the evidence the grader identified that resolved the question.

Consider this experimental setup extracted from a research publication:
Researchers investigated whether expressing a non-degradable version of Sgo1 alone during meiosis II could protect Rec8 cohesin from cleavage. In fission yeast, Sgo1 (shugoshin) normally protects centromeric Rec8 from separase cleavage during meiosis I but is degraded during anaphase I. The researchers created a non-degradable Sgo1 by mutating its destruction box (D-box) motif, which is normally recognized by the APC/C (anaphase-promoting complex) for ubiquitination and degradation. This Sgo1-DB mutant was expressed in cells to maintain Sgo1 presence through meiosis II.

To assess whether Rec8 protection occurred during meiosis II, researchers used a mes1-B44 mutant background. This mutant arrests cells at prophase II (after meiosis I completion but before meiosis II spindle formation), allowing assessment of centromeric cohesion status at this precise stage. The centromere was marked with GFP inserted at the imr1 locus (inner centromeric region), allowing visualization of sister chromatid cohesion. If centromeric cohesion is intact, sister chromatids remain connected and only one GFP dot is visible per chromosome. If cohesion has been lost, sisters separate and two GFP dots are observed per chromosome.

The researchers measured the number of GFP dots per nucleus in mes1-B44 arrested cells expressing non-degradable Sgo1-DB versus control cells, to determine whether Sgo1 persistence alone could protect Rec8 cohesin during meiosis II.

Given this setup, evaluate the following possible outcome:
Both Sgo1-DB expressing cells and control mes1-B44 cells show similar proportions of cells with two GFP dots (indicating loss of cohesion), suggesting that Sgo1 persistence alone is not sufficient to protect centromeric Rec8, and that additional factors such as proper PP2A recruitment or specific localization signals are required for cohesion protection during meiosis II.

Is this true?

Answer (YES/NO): YES